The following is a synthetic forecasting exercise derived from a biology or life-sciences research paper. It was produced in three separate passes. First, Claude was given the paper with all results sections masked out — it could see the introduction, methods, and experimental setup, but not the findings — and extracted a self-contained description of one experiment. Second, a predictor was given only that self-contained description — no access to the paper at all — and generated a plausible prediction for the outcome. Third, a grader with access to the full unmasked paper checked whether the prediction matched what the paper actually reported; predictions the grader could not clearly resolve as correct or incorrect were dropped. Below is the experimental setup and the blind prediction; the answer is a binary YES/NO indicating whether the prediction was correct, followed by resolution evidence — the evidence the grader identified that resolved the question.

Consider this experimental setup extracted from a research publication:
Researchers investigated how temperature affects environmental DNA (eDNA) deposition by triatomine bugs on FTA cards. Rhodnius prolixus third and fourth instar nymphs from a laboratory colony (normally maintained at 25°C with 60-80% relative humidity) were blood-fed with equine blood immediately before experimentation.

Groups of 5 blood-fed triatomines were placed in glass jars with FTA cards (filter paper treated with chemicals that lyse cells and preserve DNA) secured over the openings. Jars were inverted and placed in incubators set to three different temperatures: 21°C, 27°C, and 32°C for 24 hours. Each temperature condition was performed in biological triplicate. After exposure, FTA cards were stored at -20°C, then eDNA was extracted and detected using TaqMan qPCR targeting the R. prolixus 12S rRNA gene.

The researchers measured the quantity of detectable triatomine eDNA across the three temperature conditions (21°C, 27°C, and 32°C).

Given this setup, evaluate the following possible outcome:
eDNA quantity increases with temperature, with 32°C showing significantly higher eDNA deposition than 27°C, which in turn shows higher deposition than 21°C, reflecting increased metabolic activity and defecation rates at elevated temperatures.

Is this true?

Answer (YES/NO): NO